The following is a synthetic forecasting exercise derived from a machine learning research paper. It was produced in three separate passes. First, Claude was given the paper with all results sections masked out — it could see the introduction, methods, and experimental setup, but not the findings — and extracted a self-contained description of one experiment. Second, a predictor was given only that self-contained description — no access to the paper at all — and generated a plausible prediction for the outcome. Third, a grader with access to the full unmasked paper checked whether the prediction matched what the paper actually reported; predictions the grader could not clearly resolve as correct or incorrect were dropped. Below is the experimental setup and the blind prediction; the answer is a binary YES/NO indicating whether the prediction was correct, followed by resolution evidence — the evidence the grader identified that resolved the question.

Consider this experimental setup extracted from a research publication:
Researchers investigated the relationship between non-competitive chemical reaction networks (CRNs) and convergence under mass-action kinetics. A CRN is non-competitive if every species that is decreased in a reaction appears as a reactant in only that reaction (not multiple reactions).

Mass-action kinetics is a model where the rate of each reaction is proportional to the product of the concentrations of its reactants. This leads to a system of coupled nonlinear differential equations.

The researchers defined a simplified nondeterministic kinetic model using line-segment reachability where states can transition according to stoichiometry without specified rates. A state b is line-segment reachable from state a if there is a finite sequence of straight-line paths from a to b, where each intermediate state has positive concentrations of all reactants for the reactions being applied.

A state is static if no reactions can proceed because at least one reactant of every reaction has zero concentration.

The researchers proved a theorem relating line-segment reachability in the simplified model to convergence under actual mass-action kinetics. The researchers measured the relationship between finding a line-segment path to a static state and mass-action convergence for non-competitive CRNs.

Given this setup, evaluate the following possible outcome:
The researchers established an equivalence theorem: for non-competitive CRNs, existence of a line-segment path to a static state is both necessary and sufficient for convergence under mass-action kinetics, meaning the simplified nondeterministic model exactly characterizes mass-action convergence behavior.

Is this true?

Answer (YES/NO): NO